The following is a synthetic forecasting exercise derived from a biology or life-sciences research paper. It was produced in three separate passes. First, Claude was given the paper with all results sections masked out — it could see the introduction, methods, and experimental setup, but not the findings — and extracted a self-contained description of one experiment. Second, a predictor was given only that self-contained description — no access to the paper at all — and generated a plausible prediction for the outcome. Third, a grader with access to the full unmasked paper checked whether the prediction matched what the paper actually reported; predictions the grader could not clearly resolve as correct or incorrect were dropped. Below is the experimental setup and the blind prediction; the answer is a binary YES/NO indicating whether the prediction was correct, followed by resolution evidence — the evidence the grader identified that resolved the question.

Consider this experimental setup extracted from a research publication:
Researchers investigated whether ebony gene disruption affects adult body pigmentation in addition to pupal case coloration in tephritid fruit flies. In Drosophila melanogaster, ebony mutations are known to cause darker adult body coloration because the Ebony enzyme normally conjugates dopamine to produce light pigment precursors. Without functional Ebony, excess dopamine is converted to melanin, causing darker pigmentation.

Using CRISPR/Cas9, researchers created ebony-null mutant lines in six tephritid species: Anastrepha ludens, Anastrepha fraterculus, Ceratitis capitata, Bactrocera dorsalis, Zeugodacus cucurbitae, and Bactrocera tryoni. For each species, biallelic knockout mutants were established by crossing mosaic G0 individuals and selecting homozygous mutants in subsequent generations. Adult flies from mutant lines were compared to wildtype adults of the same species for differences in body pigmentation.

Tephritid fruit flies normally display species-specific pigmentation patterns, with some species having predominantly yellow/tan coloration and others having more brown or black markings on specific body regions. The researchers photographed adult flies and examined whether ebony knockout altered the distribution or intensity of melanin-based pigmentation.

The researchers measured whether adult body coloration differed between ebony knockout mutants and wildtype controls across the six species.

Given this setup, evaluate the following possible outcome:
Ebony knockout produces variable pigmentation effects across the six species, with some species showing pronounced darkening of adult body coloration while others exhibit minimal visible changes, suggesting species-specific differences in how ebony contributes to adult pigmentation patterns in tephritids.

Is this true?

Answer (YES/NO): NO